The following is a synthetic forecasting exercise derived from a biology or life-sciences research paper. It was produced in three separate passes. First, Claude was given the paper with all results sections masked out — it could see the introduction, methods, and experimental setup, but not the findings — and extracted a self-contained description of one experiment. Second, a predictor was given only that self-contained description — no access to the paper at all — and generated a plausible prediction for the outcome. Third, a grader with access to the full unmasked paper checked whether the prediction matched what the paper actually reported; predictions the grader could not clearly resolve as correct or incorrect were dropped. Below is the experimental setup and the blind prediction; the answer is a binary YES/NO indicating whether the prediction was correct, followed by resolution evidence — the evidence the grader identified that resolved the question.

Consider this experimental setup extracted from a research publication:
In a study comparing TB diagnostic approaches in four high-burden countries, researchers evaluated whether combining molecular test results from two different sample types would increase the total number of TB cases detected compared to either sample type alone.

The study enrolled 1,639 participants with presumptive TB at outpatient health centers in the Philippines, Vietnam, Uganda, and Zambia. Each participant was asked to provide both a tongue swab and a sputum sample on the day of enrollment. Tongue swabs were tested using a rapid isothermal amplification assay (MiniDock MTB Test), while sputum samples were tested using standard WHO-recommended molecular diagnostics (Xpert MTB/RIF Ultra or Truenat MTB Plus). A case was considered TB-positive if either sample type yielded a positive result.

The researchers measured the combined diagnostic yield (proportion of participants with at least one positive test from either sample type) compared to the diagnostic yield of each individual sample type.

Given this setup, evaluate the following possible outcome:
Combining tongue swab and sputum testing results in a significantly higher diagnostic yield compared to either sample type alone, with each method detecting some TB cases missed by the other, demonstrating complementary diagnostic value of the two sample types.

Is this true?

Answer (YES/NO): YES